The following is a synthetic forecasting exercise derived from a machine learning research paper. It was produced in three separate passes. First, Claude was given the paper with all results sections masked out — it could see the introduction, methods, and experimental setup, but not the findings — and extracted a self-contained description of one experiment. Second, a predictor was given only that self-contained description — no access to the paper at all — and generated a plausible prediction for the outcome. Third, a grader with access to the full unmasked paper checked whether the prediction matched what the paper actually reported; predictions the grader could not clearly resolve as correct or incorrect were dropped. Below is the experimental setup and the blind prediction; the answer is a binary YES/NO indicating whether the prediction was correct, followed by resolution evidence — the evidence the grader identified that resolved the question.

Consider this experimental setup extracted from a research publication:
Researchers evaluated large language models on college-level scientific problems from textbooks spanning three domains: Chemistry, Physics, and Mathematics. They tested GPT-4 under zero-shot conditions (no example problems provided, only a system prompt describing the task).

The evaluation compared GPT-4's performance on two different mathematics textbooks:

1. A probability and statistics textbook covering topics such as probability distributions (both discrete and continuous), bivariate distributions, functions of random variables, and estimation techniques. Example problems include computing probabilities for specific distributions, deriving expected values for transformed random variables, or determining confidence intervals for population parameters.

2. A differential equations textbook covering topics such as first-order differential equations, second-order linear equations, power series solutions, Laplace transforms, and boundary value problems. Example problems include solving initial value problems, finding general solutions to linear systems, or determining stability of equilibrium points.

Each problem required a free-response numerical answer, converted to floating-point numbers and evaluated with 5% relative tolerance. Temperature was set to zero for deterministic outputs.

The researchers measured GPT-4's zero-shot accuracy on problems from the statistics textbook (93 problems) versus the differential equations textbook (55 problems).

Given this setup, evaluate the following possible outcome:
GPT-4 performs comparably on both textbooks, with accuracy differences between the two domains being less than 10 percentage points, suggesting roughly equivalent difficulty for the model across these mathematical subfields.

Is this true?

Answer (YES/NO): NO